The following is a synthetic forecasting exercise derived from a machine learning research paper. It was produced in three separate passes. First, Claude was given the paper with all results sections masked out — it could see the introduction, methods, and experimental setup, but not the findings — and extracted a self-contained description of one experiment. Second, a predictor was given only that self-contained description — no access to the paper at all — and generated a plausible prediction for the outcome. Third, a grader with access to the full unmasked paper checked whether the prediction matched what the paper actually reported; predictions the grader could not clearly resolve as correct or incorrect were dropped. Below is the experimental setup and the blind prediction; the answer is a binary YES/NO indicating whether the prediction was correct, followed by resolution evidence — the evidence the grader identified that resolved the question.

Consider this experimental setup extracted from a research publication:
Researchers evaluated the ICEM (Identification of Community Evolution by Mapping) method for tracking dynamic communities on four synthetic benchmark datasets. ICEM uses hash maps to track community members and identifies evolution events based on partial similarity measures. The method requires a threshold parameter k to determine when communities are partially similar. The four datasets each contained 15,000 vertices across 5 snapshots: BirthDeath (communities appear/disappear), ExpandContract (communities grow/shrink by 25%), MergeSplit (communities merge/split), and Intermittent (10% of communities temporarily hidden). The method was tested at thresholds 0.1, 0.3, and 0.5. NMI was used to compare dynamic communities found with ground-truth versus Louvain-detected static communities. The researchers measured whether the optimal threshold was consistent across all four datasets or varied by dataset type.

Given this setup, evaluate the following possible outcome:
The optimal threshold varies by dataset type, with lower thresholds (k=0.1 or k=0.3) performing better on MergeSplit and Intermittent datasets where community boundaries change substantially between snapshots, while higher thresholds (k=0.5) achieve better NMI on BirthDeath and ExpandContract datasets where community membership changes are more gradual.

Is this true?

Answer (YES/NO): NO